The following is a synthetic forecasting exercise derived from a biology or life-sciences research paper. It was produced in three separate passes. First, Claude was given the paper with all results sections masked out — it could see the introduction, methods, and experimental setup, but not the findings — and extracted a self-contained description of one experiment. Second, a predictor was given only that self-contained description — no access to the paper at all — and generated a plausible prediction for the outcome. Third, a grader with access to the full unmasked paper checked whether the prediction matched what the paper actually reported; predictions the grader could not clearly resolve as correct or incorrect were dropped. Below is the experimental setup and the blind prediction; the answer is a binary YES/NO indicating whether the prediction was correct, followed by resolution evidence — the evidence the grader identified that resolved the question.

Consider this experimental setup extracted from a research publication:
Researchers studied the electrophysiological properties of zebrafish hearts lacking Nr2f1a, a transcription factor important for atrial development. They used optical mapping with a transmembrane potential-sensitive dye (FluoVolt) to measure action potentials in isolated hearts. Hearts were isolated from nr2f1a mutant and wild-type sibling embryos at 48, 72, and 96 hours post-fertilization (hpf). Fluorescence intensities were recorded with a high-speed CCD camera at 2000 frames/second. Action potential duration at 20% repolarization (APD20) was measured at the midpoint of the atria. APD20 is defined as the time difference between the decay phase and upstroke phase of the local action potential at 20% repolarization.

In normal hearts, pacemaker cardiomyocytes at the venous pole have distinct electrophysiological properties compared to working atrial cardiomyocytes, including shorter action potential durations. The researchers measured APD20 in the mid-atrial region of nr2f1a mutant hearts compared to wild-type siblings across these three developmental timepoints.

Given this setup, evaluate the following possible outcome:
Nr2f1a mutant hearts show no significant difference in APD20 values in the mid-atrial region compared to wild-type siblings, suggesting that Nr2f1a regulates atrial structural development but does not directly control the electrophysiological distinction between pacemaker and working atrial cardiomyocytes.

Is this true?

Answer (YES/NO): NO